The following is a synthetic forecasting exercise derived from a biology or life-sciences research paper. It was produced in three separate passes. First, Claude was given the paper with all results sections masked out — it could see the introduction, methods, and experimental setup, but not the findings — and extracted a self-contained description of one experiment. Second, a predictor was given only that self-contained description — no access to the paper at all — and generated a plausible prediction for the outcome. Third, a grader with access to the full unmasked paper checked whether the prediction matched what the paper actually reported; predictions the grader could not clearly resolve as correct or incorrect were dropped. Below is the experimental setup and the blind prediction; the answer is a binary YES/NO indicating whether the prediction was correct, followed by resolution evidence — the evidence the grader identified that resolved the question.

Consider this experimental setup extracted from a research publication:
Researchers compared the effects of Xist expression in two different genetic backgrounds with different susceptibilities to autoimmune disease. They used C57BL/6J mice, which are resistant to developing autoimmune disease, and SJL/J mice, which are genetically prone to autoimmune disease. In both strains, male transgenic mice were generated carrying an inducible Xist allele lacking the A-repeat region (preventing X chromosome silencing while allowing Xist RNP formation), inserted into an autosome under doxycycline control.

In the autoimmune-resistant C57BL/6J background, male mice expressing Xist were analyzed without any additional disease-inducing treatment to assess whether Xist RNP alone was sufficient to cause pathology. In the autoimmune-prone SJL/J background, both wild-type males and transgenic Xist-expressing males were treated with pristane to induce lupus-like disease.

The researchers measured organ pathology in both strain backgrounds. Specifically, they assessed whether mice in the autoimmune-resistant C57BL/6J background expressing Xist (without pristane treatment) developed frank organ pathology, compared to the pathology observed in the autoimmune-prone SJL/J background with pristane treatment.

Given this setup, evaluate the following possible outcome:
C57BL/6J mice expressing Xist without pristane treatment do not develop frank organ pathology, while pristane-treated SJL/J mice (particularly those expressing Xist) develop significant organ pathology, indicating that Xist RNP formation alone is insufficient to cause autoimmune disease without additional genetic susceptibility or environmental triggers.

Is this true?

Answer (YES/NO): YES